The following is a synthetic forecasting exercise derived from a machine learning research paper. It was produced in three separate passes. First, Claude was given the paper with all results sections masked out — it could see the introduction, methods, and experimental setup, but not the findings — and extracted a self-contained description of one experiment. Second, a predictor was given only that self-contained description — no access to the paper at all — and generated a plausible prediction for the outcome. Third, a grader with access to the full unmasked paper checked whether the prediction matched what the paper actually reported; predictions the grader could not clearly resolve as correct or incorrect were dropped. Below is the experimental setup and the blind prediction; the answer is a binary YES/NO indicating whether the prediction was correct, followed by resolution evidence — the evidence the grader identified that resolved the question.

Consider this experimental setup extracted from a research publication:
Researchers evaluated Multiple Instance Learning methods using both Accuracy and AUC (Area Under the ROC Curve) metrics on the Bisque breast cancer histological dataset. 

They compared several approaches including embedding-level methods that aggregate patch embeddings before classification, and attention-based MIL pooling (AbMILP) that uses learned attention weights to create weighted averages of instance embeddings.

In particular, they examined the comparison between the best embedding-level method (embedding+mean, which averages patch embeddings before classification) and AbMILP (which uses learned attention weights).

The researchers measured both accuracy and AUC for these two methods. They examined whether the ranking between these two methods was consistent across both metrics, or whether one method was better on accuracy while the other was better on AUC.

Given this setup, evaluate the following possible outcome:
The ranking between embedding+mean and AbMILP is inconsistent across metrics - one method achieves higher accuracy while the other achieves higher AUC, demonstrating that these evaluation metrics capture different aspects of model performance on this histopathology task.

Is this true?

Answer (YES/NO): YES